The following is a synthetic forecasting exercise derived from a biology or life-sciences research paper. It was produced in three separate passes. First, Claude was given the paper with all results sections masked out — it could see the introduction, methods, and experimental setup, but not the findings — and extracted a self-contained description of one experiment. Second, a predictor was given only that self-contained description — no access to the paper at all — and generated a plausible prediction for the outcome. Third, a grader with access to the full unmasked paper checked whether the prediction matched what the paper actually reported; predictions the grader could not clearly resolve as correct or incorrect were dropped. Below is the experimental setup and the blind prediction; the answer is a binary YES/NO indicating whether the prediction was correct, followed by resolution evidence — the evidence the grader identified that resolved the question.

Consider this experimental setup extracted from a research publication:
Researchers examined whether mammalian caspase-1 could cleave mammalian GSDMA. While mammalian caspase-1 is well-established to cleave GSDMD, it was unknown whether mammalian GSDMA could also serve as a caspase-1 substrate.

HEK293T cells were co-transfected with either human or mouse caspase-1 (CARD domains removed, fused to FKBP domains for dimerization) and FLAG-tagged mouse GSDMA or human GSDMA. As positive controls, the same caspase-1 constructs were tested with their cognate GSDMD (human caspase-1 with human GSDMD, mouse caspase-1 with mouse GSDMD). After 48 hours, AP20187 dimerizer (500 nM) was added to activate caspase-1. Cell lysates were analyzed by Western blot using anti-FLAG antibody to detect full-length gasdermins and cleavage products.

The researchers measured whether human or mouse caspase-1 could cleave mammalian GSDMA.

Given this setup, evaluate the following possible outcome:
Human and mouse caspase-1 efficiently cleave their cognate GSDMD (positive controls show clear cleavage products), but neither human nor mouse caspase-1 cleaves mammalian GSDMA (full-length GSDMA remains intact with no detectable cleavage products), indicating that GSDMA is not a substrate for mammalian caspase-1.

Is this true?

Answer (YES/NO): YES